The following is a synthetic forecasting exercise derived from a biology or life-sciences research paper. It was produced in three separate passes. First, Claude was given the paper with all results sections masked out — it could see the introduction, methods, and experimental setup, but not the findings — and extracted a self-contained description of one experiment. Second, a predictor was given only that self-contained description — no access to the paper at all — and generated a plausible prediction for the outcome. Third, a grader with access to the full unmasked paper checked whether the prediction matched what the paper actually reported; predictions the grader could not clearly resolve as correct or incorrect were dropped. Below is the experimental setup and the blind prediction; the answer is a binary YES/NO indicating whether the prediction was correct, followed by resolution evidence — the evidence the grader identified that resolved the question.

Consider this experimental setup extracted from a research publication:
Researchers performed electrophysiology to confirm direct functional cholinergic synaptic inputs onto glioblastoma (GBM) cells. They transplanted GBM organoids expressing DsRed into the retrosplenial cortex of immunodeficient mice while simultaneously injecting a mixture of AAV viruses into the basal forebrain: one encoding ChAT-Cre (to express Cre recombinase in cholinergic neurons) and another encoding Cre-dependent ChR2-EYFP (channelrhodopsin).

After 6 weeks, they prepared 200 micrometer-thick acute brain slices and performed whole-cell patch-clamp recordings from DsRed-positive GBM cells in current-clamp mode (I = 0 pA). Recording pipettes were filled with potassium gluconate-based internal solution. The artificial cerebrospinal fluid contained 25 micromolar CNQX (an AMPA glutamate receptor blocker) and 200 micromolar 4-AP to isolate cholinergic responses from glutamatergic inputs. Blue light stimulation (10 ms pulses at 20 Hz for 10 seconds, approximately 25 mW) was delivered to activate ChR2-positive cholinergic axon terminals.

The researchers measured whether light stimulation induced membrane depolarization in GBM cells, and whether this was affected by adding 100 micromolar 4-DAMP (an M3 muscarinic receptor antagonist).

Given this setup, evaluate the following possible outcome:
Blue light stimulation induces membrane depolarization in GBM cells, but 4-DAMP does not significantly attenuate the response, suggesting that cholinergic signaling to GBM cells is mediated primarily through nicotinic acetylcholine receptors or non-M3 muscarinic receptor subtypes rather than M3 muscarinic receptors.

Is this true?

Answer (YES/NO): NO